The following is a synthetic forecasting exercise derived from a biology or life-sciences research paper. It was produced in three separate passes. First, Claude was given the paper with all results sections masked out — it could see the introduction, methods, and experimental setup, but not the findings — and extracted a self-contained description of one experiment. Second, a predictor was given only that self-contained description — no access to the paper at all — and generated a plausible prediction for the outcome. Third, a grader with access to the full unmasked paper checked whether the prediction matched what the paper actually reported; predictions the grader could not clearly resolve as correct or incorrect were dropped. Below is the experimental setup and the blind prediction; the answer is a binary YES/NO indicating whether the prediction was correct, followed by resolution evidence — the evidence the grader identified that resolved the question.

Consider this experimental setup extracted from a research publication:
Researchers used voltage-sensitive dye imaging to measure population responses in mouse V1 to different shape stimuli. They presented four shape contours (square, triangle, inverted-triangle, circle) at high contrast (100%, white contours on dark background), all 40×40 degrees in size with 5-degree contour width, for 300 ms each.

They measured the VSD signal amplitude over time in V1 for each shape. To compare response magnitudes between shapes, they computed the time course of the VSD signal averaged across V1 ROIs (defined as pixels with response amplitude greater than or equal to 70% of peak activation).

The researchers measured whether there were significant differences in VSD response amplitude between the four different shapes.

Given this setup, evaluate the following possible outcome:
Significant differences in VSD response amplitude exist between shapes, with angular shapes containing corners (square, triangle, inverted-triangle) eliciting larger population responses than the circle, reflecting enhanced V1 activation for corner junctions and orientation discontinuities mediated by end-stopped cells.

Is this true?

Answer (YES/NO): NO